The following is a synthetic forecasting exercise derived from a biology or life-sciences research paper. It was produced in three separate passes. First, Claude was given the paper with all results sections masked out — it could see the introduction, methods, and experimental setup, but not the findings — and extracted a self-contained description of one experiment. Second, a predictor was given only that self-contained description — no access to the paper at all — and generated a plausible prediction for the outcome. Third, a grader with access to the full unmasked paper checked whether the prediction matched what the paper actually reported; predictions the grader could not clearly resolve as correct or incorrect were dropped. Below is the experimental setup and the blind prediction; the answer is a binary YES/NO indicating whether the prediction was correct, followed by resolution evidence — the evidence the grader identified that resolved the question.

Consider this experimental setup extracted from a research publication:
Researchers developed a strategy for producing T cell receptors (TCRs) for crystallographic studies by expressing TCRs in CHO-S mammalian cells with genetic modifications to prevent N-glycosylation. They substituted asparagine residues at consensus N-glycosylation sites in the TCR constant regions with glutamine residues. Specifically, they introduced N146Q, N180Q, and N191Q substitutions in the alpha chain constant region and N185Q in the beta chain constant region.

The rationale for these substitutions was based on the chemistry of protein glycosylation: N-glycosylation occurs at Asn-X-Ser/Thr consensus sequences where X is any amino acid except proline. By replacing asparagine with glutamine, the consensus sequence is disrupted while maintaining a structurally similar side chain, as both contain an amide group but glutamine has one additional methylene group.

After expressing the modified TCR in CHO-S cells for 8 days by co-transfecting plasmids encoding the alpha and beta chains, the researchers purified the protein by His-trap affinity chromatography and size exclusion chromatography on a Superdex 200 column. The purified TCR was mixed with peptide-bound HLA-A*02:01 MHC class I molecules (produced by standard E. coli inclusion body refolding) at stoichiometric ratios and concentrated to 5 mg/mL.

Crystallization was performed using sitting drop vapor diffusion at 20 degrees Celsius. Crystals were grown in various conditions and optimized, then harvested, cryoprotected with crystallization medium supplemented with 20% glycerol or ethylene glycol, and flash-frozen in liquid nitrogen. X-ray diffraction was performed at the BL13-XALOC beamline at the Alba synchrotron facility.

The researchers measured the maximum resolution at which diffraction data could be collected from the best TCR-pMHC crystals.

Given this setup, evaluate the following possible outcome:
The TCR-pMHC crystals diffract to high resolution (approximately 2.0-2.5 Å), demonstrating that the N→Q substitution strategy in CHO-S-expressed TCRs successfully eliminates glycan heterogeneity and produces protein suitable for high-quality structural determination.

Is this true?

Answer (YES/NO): YES